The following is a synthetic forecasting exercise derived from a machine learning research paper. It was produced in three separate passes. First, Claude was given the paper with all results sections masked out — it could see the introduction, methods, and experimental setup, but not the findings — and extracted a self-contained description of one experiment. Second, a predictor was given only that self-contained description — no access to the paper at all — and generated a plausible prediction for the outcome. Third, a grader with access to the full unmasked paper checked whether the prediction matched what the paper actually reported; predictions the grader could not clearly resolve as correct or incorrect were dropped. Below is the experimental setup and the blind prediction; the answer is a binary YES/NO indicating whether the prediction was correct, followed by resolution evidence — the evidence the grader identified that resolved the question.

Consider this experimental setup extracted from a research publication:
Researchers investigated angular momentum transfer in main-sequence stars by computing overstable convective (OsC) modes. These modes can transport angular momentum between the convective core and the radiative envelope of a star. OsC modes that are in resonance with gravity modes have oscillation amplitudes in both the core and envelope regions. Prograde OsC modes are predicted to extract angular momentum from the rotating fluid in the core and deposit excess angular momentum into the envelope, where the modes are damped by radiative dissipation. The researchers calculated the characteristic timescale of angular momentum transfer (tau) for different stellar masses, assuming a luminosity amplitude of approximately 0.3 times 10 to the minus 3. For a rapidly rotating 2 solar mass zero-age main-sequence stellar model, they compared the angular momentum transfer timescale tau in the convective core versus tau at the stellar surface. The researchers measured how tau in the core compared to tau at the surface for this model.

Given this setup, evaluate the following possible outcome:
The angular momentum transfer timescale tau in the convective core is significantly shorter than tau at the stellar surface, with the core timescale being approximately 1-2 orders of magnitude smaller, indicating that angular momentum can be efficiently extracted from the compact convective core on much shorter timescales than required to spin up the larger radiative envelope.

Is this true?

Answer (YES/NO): NO